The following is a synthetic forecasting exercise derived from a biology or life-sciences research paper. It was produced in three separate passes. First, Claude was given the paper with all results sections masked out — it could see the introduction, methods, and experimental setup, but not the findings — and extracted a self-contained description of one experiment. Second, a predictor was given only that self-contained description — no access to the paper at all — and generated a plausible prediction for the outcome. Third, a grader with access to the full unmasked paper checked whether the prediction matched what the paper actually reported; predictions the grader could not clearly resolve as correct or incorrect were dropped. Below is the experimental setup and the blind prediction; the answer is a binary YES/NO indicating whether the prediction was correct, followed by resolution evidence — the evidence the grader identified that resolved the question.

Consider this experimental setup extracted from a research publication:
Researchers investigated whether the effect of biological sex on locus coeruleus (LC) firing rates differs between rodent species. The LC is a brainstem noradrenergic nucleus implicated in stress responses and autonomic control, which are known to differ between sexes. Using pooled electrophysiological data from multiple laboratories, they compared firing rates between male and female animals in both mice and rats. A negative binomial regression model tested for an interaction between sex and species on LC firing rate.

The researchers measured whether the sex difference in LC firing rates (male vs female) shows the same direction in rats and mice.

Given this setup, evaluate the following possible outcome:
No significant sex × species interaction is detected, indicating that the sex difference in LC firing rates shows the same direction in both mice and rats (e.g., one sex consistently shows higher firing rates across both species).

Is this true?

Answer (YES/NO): NO